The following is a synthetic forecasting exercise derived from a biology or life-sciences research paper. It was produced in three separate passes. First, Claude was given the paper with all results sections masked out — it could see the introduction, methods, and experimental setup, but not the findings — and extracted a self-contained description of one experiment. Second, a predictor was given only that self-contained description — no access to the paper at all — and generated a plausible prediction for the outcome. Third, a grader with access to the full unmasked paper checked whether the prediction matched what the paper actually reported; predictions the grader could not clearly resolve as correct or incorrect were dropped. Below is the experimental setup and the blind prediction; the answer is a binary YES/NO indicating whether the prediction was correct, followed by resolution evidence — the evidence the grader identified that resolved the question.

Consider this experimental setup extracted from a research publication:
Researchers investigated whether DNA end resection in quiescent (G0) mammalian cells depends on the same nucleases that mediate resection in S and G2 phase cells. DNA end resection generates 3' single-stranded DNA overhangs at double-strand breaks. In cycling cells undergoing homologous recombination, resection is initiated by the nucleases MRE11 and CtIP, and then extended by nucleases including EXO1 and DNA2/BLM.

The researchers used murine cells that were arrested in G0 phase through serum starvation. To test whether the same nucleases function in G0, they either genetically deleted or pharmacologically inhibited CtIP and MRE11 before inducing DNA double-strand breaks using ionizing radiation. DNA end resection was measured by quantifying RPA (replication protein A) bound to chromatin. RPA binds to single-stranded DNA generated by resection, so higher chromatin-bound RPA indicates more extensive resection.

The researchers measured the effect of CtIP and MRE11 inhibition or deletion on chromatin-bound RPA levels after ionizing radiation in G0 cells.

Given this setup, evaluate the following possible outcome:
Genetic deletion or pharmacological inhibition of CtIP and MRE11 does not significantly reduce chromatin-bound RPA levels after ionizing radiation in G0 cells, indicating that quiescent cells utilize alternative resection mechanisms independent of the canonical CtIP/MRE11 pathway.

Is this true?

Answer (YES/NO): NO